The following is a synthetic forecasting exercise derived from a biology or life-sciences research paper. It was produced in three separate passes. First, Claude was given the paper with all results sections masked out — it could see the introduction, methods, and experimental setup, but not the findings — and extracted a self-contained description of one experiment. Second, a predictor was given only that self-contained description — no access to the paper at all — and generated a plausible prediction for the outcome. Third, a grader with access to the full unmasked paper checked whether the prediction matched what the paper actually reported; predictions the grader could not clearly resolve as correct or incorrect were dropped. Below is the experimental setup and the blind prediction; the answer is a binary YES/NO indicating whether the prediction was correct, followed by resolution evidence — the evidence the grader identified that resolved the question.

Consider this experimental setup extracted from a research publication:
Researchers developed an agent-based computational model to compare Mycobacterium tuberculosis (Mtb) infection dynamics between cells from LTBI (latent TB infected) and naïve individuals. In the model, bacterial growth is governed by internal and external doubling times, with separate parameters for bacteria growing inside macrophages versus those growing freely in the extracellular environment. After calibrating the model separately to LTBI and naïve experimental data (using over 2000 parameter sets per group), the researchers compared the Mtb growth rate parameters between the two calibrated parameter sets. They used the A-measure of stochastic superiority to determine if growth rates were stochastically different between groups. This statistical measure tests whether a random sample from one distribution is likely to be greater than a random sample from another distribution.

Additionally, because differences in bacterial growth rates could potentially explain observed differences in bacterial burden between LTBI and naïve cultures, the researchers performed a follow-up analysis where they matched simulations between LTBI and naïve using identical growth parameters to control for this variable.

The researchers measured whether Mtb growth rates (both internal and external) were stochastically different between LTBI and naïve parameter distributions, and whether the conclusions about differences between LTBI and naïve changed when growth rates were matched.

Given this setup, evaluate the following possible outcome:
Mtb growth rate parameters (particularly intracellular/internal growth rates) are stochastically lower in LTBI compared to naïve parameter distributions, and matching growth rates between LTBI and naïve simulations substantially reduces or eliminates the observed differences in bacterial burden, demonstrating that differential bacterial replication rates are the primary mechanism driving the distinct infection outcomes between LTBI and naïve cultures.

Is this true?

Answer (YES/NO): NO